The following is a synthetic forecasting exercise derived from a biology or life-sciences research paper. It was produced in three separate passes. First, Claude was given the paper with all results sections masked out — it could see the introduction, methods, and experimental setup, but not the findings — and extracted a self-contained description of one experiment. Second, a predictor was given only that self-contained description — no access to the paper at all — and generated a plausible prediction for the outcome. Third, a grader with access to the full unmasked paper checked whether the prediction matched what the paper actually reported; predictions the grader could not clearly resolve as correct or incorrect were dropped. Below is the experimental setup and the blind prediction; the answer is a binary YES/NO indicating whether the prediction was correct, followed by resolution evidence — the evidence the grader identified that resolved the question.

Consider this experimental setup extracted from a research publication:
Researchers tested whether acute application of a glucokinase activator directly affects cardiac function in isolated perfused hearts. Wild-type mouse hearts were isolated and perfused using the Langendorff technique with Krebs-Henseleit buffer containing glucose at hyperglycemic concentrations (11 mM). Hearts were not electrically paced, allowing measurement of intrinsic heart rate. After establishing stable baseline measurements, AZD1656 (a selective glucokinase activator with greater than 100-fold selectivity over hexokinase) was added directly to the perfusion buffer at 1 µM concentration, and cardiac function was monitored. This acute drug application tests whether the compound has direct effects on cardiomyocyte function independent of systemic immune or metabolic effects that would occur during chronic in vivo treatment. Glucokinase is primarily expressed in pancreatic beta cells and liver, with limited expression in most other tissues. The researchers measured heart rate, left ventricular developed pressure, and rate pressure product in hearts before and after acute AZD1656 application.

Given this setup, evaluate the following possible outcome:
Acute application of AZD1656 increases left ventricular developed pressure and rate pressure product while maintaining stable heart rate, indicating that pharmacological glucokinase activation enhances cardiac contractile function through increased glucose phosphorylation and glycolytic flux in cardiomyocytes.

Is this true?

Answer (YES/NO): NO